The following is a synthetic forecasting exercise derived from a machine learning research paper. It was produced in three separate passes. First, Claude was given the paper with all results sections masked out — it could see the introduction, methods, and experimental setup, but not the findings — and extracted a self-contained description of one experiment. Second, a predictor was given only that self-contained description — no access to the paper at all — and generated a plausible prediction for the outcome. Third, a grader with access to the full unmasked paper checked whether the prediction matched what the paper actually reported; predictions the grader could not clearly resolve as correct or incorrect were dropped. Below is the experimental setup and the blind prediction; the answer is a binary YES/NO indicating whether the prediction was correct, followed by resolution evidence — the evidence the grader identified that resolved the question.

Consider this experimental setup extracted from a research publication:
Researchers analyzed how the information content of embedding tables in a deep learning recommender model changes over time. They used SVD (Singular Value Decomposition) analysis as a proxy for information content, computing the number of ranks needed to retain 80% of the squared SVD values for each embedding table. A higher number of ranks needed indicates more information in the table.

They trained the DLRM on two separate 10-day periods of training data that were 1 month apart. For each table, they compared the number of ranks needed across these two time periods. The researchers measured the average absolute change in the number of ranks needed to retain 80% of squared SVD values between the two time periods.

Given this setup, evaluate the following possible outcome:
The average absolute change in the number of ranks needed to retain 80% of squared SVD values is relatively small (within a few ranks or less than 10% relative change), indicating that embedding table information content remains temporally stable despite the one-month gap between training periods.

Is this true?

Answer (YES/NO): NO